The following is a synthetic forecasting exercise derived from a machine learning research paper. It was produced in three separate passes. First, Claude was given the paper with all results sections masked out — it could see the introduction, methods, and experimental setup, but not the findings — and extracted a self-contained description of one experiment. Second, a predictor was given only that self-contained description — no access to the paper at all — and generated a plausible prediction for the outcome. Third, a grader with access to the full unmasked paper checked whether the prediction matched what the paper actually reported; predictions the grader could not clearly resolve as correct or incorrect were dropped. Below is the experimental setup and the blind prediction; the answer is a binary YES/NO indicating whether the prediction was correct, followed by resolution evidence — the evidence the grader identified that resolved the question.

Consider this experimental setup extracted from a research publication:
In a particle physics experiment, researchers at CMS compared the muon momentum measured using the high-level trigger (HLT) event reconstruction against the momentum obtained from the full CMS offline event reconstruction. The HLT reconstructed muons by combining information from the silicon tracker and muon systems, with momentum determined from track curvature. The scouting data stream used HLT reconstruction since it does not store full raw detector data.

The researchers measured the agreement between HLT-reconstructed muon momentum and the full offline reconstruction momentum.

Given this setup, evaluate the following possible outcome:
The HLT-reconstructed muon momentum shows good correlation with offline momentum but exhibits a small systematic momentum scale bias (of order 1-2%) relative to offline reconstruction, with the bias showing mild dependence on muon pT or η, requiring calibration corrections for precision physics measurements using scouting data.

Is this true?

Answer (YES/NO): NO